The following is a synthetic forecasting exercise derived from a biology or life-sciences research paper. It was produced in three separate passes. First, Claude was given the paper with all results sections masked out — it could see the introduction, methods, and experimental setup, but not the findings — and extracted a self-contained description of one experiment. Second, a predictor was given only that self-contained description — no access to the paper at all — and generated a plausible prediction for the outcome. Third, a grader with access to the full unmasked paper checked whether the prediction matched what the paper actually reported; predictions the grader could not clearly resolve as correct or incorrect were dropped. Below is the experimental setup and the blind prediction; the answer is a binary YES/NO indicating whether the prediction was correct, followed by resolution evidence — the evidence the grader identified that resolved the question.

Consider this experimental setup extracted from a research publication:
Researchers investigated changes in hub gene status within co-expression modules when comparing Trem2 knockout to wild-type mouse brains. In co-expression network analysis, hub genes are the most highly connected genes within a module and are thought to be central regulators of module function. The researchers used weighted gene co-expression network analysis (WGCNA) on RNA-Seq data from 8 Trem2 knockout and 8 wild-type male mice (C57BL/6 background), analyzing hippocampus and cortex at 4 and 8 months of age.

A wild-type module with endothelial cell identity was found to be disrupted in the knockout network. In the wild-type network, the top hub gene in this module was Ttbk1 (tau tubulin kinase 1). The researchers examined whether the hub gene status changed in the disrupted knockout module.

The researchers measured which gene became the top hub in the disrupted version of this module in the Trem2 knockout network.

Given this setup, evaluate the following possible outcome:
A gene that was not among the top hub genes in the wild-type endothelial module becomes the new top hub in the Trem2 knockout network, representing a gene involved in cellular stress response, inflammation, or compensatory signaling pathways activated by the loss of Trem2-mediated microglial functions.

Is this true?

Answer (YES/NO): NO